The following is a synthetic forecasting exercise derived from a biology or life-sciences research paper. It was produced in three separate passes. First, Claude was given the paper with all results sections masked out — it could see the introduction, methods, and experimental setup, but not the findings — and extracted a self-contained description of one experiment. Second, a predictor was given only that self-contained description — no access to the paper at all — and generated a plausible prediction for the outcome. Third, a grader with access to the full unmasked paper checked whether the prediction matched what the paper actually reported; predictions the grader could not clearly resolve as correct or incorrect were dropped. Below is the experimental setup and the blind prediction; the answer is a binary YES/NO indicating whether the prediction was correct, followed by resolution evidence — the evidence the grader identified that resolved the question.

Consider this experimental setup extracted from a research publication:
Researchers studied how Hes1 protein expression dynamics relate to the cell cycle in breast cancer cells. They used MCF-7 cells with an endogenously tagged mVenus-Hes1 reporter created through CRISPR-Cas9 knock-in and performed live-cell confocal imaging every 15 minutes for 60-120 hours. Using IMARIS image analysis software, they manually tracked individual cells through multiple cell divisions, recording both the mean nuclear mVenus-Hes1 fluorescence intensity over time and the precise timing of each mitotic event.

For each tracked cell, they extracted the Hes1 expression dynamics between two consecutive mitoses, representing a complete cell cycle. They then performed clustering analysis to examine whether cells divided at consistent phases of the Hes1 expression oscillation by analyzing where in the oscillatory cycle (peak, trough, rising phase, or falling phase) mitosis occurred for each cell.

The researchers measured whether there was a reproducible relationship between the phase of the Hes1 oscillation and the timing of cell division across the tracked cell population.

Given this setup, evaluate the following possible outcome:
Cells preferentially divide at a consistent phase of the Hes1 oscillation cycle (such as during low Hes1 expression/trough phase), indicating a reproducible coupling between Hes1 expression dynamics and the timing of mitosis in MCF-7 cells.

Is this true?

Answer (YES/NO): NO